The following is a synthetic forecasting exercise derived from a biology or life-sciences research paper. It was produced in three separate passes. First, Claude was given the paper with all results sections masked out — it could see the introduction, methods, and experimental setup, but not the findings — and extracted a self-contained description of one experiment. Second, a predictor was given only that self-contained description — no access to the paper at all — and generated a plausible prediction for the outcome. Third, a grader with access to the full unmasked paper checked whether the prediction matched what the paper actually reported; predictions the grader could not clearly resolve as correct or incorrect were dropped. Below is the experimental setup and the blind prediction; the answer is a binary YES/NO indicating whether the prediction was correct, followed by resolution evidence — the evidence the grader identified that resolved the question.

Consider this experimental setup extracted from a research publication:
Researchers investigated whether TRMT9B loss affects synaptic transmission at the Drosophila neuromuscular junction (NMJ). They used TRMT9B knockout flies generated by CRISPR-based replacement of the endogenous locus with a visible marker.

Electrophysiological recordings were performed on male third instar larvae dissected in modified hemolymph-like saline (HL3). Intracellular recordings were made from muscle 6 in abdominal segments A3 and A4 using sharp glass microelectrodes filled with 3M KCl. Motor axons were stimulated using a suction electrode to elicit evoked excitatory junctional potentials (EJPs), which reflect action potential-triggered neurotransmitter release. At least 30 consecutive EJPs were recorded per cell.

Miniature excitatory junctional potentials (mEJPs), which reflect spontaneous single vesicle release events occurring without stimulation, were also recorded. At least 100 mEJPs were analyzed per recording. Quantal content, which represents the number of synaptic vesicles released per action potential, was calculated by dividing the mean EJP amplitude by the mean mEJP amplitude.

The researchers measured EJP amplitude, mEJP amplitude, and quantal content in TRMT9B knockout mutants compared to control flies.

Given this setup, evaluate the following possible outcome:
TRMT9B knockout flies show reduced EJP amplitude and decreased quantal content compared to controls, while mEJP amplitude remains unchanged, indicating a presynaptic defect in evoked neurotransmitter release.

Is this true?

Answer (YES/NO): NO